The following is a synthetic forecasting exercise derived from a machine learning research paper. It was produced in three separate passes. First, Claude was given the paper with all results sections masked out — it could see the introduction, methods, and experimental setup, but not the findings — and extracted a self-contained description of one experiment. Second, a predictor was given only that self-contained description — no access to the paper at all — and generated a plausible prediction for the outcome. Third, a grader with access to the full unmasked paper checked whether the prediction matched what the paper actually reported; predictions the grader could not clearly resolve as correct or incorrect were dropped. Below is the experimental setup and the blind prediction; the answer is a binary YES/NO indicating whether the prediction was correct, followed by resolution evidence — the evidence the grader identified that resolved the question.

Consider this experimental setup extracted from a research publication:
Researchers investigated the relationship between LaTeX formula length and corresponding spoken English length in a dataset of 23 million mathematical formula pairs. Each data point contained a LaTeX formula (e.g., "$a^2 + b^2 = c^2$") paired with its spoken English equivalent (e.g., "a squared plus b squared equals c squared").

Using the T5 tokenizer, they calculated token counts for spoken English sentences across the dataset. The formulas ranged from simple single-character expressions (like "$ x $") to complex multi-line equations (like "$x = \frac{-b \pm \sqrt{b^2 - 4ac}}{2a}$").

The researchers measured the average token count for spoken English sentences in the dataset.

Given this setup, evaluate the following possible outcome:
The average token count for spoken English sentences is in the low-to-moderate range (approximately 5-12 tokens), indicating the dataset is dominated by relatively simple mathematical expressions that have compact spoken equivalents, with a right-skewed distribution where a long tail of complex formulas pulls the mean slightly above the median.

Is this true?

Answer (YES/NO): YES